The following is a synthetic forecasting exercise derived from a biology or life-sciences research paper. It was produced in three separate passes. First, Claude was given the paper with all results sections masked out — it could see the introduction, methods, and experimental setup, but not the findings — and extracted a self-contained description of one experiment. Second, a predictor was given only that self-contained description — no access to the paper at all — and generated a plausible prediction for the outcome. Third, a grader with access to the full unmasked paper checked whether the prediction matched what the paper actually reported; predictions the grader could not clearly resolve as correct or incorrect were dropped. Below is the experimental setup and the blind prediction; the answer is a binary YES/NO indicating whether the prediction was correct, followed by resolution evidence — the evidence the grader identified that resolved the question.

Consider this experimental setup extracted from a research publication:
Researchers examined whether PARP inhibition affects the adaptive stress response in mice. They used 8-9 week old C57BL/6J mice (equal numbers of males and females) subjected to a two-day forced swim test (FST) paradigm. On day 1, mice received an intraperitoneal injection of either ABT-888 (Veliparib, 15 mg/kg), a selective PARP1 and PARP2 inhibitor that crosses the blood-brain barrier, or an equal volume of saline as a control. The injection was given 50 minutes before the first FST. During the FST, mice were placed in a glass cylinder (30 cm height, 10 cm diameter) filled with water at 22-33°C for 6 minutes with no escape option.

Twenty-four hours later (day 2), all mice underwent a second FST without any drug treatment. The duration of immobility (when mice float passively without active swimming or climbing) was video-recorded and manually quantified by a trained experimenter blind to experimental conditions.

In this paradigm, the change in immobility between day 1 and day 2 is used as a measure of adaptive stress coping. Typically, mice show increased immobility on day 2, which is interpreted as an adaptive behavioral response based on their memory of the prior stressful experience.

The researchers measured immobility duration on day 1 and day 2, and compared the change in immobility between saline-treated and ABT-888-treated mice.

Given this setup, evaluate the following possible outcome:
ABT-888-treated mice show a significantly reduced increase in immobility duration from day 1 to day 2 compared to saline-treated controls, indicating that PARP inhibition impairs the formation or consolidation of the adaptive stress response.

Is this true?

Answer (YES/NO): NO